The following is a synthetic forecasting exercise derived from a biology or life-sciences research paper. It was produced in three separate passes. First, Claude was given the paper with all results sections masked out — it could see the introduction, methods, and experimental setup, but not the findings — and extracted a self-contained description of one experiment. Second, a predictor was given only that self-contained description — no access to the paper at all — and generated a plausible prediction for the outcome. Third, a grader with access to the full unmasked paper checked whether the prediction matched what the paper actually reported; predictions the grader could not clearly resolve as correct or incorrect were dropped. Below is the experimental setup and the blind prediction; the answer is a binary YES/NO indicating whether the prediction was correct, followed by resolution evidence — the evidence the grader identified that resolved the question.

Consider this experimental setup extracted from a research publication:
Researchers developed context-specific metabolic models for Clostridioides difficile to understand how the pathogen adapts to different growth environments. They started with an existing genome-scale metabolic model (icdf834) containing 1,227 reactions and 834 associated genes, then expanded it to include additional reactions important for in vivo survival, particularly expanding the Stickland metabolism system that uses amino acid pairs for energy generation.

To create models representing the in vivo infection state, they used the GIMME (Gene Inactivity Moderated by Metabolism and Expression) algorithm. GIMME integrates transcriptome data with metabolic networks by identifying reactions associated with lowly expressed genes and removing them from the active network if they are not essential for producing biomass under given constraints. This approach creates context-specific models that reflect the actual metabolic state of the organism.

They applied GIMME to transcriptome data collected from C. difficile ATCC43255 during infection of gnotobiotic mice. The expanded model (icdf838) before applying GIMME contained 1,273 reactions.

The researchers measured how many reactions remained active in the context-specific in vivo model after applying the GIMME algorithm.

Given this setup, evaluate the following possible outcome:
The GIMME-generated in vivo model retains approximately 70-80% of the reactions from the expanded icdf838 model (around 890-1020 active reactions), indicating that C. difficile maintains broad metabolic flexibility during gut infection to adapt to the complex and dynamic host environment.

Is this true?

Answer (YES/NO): NO